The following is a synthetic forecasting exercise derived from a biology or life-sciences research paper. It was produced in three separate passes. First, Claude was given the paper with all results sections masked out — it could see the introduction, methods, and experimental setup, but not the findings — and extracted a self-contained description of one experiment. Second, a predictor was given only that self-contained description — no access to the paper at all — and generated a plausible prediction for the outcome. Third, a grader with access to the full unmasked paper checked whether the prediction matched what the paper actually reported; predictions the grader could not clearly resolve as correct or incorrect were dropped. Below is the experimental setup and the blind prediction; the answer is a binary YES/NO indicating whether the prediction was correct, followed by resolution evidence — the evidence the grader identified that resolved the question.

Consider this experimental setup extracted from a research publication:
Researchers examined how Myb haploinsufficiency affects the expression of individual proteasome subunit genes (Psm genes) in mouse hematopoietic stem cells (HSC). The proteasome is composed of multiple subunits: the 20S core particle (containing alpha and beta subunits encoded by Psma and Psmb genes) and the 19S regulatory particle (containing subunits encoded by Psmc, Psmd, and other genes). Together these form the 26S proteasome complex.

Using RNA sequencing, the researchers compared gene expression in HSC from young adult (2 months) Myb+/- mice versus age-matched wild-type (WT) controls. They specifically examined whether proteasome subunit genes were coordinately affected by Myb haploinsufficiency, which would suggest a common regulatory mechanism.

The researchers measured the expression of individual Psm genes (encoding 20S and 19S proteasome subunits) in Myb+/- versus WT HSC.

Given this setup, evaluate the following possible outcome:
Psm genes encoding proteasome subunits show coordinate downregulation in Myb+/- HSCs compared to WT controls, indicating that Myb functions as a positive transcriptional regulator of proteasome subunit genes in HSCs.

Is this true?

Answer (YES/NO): NO